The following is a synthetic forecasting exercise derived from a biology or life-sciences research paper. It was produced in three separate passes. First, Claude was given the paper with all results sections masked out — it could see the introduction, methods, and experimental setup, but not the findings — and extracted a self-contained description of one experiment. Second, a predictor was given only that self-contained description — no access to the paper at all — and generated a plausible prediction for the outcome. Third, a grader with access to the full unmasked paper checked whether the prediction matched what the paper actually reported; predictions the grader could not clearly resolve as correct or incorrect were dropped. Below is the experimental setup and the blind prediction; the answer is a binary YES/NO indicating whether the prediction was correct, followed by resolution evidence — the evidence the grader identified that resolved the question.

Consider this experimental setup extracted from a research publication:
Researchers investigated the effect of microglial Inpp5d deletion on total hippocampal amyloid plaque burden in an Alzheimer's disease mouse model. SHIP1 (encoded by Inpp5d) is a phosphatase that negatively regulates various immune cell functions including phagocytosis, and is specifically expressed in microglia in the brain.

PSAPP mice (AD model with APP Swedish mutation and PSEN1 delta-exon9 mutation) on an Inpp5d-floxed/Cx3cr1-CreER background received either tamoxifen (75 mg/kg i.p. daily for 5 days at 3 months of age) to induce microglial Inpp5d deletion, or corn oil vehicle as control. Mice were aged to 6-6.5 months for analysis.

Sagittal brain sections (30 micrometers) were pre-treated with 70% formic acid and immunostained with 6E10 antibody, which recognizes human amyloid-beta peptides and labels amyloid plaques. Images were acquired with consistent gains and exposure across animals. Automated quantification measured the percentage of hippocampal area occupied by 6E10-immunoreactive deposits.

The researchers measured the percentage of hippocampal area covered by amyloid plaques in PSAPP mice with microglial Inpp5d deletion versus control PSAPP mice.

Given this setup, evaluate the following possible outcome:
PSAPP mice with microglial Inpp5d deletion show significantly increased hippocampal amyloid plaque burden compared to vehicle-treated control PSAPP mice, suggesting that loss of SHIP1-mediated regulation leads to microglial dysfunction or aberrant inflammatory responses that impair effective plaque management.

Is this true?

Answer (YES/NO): YES